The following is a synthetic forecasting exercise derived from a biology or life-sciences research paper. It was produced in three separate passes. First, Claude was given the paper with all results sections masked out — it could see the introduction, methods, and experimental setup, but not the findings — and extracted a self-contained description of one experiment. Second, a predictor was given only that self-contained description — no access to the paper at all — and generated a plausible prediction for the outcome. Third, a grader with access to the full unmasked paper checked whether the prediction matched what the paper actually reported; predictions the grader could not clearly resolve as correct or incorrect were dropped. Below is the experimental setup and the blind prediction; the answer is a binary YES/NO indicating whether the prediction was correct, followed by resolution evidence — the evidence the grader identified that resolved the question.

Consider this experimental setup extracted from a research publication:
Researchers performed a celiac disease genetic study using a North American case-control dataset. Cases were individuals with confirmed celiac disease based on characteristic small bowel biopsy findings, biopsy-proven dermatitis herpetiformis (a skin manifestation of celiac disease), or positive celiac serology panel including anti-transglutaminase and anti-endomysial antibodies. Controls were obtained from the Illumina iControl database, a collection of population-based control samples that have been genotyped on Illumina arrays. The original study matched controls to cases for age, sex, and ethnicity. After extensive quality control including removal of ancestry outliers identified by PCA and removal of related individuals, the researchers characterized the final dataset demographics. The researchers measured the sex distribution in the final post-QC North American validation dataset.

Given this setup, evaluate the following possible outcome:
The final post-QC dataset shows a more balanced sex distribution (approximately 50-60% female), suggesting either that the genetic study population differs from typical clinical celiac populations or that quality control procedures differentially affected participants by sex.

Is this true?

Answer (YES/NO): NO